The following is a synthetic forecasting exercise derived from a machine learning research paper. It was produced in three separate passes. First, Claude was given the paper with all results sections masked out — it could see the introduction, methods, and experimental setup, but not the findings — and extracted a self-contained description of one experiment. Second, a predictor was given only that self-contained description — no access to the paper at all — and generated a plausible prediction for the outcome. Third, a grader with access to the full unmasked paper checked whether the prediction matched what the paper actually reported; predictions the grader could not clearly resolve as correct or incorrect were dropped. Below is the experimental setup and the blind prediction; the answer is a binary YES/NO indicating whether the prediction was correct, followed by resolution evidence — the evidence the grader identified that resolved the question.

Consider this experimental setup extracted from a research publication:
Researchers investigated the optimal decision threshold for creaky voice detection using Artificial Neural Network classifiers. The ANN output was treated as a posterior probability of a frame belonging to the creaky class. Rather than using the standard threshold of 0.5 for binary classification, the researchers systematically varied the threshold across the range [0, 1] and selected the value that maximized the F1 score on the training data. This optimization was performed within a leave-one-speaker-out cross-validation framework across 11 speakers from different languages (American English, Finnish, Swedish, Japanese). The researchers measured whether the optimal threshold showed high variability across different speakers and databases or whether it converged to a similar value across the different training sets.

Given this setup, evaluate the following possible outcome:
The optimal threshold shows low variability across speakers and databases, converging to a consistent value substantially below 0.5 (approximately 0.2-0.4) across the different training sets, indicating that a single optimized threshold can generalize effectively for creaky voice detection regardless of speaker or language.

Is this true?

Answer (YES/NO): YES